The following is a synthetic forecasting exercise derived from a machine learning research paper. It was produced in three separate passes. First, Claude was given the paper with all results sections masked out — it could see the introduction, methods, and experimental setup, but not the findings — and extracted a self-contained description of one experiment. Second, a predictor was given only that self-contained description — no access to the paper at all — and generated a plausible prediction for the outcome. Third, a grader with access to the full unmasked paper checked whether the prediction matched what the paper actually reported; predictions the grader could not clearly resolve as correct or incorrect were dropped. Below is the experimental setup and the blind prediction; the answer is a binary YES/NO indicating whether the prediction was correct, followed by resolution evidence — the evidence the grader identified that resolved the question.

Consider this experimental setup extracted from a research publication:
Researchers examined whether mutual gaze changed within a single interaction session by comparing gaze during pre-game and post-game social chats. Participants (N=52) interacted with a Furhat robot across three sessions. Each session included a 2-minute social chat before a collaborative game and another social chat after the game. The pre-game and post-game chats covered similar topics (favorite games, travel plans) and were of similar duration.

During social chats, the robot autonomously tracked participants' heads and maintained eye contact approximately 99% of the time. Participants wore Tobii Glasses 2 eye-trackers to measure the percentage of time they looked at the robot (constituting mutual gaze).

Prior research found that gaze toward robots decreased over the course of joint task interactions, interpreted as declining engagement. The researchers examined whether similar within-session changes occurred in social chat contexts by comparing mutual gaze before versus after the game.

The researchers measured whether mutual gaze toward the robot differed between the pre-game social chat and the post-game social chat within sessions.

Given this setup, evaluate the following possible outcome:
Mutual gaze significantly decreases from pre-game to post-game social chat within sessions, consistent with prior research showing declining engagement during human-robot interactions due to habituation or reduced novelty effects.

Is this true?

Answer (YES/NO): YES